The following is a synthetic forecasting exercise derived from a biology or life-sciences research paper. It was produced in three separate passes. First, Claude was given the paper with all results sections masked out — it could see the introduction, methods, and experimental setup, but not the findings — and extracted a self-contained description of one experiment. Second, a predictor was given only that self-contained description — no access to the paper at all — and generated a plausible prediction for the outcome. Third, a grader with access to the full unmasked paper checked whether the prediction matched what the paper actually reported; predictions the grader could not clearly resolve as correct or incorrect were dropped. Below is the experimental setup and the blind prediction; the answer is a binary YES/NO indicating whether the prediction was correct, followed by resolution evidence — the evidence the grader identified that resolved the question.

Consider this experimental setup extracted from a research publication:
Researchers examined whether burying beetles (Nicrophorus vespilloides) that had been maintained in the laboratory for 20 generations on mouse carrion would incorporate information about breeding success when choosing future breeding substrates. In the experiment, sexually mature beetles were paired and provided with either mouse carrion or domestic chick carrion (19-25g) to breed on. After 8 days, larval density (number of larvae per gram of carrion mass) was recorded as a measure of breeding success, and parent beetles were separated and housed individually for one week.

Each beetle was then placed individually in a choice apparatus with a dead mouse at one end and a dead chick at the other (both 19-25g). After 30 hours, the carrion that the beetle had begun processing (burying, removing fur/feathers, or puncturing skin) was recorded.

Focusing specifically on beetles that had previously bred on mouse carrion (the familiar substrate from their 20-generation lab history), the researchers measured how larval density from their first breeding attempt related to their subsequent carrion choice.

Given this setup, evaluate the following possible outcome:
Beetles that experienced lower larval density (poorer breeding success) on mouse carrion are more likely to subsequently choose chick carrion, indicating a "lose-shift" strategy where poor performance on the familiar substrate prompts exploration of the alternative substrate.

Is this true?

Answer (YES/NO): YES